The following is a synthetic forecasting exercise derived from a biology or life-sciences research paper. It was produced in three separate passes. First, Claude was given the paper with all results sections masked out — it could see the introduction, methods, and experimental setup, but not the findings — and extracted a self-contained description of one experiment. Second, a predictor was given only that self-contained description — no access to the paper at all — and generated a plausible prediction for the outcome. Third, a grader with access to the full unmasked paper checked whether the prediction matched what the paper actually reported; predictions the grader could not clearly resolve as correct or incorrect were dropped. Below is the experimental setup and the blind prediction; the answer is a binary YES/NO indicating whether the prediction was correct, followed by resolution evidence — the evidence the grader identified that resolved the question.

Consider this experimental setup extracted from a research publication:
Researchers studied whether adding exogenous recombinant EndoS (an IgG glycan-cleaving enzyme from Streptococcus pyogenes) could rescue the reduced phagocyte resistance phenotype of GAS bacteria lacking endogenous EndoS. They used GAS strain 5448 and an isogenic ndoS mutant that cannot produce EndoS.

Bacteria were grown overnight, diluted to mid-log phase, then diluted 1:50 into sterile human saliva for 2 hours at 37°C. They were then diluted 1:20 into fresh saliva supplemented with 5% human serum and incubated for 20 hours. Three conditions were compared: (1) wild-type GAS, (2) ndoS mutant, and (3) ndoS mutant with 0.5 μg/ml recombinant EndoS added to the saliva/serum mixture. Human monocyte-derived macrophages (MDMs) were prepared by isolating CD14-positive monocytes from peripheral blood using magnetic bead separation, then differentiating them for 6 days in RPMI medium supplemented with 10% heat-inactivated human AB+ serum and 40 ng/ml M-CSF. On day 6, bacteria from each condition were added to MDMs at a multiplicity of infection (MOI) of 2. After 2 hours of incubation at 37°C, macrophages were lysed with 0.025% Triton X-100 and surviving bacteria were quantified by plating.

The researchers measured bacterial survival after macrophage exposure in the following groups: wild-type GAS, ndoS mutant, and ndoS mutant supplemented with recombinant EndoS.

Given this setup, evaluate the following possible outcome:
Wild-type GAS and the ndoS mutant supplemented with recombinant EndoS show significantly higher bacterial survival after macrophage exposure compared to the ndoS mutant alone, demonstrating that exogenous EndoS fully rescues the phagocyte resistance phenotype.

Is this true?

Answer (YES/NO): YES